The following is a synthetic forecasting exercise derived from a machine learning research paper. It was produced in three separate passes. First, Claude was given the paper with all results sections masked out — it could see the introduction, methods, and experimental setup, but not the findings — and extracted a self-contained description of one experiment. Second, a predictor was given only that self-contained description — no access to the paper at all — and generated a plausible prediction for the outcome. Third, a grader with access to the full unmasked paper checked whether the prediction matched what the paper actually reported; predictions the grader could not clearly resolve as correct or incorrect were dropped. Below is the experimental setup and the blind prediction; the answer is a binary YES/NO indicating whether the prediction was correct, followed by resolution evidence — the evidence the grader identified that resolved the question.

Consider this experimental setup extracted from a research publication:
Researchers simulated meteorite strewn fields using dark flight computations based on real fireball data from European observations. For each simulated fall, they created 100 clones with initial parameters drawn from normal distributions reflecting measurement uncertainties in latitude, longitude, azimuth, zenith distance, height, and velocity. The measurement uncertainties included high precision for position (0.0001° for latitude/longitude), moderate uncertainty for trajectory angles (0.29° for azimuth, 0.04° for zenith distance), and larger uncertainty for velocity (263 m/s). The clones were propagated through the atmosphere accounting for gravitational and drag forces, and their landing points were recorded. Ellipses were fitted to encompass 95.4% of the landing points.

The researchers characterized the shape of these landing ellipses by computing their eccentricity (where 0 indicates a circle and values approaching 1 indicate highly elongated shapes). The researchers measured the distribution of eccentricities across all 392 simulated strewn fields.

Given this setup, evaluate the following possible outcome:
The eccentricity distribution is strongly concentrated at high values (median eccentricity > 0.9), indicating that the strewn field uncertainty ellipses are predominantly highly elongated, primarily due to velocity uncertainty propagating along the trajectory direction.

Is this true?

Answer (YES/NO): YES